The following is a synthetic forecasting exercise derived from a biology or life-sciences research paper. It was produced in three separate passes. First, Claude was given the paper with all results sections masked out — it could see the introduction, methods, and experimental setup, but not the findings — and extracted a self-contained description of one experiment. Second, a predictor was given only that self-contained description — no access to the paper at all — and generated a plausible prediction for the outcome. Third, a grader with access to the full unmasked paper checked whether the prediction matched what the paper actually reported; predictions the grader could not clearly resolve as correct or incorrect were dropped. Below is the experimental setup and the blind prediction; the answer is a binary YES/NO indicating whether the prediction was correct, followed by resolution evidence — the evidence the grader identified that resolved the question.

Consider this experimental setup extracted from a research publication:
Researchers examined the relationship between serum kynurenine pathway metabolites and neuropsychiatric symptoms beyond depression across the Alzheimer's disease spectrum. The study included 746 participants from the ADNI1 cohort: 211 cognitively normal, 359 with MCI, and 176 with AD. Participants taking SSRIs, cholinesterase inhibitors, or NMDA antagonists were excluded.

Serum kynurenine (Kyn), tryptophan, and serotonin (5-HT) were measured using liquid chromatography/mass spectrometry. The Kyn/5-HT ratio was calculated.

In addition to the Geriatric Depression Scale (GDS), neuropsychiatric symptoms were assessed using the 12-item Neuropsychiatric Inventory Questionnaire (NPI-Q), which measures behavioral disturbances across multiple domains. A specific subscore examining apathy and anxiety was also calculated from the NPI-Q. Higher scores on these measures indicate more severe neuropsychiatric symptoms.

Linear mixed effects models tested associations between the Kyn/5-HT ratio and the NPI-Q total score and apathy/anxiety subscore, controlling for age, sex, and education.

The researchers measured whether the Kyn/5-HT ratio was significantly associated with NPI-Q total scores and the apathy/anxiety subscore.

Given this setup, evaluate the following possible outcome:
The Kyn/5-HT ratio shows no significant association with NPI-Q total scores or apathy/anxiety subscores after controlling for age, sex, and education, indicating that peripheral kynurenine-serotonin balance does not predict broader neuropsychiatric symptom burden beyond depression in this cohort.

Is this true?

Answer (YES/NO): NO